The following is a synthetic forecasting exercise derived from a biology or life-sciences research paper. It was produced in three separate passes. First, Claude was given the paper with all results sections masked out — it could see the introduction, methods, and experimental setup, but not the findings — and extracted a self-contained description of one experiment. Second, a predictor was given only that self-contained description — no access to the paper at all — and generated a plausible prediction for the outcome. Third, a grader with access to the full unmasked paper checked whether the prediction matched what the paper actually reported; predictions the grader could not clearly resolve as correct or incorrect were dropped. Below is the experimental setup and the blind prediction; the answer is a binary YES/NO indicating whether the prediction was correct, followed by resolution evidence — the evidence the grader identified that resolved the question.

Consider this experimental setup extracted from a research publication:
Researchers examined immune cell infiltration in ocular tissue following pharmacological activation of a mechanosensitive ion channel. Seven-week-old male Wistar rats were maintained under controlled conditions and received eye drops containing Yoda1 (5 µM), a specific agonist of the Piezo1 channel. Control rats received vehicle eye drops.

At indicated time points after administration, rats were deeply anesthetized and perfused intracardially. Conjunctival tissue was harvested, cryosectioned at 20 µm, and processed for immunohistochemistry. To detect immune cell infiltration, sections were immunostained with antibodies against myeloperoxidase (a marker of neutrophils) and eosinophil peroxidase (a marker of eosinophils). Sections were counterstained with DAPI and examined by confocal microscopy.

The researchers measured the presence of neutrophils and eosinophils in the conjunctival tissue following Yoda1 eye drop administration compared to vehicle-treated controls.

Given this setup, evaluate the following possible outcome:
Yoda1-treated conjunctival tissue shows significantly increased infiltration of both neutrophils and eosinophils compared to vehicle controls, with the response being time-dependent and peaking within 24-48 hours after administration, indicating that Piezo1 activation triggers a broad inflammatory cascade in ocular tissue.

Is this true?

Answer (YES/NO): NO